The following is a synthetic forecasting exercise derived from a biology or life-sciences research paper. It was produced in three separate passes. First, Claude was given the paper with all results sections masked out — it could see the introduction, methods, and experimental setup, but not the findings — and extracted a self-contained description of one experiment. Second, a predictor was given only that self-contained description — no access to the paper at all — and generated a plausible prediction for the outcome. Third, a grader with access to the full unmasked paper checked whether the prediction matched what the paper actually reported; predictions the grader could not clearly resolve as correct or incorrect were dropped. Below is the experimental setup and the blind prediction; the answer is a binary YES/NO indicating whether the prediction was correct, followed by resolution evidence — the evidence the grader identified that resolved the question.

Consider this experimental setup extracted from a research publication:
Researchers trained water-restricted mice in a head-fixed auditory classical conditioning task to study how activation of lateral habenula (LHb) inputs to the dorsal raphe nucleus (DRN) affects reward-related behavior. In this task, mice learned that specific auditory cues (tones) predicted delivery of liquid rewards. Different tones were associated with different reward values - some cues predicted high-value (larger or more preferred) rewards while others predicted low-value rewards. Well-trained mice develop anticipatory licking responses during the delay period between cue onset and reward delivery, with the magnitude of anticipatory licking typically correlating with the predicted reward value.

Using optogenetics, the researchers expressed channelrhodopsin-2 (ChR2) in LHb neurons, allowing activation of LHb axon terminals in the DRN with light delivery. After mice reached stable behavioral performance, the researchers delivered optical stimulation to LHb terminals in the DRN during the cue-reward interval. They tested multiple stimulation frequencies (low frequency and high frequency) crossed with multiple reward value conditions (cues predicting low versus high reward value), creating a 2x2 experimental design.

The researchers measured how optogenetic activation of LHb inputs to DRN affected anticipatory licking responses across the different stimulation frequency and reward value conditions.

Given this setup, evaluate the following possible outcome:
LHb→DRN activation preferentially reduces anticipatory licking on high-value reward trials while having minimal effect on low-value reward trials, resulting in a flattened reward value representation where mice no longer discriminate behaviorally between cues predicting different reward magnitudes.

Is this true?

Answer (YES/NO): NO